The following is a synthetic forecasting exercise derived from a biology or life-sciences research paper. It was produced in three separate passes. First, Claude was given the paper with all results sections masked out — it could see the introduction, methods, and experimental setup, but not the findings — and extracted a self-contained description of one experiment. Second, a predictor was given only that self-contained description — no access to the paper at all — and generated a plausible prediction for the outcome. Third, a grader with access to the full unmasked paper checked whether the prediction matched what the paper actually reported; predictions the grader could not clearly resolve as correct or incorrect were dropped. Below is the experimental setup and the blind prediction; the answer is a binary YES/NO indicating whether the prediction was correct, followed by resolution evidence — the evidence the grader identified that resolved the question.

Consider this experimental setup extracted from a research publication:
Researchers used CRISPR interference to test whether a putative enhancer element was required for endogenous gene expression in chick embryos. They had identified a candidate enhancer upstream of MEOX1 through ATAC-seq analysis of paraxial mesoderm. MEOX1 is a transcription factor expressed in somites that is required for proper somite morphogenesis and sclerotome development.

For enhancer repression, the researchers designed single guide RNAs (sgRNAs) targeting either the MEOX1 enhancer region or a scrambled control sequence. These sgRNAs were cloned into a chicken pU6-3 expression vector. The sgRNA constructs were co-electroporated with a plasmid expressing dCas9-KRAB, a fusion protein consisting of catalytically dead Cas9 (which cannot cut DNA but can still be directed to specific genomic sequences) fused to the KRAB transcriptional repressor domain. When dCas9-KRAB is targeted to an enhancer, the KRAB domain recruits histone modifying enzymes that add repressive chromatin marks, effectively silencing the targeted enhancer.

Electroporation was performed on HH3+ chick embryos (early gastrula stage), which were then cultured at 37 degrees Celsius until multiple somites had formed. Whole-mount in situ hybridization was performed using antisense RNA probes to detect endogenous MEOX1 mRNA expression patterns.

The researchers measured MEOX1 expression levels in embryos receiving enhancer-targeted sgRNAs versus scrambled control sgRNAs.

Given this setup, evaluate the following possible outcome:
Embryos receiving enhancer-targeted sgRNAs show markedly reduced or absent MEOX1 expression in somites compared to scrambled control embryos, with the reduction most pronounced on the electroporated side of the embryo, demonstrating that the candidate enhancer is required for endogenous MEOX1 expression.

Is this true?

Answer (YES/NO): YES